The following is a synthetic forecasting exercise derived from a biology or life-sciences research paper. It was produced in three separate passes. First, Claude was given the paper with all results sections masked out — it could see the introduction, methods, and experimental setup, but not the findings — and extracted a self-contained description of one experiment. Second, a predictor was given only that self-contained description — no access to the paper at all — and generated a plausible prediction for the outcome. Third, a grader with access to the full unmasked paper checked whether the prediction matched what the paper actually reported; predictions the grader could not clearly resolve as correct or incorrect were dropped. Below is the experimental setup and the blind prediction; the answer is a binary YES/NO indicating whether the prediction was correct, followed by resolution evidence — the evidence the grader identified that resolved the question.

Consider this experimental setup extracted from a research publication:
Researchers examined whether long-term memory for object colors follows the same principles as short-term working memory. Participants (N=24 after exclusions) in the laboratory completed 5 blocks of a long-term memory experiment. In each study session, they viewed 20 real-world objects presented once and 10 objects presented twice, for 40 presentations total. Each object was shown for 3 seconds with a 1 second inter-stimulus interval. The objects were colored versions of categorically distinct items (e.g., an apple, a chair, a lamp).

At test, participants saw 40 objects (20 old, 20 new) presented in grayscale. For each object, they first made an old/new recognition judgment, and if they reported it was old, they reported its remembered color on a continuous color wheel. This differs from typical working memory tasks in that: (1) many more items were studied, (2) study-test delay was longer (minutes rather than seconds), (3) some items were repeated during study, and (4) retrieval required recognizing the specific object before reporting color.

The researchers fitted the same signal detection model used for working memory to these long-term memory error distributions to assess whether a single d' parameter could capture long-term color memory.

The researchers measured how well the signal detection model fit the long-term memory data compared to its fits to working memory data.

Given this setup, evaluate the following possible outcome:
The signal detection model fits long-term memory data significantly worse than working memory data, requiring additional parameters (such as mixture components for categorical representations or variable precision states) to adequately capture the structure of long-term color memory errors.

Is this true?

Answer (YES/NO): NO